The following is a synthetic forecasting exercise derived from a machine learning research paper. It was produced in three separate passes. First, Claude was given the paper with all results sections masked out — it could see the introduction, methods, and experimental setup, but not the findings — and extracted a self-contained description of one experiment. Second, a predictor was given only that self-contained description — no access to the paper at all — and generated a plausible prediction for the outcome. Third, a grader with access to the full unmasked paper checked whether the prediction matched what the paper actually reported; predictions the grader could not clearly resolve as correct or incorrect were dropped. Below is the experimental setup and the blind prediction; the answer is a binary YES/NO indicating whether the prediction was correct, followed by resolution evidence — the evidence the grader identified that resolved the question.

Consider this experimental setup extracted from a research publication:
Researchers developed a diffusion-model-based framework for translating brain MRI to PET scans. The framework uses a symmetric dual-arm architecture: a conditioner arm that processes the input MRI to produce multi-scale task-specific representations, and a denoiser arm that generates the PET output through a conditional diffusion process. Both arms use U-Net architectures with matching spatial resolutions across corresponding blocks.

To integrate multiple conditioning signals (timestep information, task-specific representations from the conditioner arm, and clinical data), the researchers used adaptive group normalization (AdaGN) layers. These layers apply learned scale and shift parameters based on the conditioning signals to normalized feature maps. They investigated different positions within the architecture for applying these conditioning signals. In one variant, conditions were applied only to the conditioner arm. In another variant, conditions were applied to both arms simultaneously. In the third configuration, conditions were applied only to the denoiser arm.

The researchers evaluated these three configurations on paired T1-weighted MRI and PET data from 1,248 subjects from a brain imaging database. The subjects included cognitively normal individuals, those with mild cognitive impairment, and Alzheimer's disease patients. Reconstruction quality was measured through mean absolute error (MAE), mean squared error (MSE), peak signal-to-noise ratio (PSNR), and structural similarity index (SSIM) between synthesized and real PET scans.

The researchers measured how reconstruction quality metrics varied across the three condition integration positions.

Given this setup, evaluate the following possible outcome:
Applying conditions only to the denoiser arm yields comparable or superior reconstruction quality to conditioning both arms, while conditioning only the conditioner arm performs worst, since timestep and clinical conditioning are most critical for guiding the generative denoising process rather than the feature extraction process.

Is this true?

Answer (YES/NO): NO